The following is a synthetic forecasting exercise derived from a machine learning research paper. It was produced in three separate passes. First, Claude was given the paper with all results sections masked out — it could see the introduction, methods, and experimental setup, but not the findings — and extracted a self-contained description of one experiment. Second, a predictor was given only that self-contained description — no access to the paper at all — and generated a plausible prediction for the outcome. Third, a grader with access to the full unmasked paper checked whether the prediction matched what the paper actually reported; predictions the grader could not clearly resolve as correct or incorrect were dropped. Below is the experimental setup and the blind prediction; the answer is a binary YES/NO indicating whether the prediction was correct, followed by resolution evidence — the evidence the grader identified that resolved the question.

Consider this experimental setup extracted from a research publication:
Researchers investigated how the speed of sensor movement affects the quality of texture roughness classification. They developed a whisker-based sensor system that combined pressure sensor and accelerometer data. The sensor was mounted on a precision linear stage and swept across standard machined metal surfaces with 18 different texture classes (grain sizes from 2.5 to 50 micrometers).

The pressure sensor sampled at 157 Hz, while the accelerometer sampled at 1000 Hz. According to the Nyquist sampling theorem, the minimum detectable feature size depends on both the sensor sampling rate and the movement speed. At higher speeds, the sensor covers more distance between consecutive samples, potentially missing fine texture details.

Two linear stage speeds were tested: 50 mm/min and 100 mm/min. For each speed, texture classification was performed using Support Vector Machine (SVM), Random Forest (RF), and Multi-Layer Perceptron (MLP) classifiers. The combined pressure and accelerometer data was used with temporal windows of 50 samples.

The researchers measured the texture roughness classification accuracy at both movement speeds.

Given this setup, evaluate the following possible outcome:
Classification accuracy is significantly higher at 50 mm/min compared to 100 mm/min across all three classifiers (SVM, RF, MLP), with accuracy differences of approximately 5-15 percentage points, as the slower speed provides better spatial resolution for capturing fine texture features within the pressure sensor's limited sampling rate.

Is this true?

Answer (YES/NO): NO